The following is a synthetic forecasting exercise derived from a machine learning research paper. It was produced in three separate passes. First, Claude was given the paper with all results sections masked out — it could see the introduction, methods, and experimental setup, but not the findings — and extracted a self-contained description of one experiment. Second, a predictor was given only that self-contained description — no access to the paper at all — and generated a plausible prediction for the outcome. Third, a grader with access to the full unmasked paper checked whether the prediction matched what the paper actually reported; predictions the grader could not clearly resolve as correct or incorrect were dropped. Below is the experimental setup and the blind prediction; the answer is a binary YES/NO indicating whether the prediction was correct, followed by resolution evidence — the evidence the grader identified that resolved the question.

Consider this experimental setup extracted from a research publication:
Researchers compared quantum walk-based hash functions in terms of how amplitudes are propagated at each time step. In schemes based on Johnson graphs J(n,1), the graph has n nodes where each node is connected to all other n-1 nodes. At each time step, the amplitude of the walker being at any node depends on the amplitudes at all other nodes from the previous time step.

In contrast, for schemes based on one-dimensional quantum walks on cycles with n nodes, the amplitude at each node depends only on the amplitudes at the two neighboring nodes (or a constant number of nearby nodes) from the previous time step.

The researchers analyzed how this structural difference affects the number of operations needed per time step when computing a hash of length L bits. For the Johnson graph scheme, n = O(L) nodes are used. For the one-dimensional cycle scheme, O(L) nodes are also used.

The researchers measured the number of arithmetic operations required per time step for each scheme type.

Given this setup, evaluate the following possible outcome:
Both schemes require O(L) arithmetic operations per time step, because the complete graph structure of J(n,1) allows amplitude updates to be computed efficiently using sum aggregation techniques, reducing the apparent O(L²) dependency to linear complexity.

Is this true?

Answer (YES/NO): NO